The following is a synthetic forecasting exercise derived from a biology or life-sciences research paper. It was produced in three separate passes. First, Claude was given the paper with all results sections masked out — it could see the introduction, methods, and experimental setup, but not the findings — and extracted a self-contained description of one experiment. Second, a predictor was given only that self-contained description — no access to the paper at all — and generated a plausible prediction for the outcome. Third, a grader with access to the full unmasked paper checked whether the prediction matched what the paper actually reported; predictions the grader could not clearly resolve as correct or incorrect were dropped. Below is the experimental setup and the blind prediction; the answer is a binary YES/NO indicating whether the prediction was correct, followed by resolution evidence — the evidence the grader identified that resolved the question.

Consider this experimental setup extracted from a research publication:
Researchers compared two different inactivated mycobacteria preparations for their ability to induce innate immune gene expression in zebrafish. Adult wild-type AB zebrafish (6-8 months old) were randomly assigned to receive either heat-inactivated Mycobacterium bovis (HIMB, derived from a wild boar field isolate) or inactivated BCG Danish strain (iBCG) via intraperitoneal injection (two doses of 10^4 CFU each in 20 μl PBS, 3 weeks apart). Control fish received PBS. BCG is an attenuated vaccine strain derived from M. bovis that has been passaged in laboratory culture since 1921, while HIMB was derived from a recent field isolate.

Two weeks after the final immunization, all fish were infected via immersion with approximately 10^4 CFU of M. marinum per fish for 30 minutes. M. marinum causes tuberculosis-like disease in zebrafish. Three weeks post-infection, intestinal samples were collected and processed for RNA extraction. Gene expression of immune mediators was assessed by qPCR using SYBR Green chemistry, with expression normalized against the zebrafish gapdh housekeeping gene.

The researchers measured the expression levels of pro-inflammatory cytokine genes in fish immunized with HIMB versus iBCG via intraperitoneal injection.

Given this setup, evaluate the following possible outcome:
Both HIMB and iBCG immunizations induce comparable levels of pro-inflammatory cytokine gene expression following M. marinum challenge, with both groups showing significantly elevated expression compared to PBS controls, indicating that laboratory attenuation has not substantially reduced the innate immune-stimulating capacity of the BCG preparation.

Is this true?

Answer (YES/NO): NO